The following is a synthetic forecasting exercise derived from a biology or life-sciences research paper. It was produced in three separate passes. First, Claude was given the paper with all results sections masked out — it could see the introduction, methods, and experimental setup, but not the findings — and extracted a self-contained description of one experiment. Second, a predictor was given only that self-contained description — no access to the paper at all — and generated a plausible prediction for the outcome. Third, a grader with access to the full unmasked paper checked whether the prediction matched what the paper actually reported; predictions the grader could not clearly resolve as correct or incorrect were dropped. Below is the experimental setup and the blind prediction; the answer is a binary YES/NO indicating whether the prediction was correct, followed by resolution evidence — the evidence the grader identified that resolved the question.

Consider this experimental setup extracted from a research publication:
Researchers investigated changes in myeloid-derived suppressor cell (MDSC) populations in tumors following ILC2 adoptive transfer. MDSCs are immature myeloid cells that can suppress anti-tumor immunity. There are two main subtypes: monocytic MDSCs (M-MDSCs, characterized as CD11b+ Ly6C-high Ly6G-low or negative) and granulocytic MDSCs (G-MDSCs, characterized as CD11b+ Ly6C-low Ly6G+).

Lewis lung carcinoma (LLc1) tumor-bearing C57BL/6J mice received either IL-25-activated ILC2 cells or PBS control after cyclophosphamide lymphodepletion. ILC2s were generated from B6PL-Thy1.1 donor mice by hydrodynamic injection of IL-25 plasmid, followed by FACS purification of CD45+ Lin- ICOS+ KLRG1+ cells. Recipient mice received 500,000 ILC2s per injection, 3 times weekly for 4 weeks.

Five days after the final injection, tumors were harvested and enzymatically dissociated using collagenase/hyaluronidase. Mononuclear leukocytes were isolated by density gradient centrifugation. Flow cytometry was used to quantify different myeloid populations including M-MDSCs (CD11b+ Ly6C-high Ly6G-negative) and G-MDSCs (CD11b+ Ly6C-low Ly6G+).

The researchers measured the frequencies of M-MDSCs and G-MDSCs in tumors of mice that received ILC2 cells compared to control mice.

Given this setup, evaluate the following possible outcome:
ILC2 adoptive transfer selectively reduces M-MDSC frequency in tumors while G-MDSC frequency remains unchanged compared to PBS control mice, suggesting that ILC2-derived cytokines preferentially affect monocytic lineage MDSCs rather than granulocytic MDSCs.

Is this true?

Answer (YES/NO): NO